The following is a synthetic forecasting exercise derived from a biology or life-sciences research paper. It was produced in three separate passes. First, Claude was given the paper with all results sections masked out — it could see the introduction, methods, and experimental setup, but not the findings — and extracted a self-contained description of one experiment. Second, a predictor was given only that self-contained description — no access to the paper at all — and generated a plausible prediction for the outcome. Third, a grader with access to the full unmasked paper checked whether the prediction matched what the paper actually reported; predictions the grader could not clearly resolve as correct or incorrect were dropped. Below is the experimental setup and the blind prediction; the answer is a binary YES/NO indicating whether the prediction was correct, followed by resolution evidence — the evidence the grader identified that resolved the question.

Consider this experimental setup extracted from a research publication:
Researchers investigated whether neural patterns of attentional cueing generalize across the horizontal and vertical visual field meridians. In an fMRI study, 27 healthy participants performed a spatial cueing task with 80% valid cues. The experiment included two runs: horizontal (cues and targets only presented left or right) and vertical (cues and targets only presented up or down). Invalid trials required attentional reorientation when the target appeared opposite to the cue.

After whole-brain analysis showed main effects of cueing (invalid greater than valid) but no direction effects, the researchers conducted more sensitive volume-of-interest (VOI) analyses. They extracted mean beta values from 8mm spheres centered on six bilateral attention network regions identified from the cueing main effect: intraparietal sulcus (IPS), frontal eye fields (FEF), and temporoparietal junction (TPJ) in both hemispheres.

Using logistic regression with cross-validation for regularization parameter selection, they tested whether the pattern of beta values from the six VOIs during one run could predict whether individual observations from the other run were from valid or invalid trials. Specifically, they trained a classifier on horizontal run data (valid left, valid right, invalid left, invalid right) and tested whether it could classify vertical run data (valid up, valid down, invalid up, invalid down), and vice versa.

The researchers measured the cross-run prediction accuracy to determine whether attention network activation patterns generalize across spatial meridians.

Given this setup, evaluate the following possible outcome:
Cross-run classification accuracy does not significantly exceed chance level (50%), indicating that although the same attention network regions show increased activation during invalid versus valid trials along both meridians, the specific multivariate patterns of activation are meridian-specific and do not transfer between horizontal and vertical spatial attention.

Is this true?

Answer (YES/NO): NO